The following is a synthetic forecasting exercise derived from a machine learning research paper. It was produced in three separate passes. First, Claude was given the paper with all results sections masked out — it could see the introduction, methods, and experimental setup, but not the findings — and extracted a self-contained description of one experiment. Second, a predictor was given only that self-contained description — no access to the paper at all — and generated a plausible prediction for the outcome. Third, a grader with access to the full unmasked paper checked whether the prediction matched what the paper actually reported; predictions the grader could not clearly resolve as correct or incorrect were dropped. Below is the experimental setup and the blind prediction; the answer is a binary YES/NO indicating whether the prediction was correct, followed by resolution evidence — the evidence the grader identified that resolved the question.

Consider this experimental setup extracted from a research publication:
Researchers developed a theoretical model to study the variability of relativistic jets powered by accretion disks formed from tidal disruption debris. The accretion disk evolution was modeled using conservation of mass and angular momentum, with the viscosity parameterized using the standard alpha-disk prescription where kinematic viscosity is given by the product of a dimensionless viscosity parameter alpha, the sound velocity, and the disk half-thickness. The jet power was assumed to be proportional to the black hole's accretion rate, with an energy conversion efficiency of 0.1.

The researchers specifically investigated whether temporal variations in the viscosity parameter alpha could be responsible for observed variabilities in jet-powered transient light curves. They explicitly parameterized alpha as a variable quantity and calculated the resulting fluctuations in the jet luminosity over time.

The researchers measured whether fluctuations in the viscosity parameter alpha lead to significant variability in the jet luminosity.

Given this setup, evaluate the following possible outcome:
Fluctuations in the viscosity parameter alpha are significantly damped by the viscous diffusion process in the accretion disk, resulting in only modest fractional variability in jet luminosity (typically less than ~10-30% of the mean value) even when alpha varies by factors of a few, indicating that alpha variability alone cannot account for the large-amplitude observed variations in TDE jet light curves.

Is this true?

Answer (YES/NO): YES